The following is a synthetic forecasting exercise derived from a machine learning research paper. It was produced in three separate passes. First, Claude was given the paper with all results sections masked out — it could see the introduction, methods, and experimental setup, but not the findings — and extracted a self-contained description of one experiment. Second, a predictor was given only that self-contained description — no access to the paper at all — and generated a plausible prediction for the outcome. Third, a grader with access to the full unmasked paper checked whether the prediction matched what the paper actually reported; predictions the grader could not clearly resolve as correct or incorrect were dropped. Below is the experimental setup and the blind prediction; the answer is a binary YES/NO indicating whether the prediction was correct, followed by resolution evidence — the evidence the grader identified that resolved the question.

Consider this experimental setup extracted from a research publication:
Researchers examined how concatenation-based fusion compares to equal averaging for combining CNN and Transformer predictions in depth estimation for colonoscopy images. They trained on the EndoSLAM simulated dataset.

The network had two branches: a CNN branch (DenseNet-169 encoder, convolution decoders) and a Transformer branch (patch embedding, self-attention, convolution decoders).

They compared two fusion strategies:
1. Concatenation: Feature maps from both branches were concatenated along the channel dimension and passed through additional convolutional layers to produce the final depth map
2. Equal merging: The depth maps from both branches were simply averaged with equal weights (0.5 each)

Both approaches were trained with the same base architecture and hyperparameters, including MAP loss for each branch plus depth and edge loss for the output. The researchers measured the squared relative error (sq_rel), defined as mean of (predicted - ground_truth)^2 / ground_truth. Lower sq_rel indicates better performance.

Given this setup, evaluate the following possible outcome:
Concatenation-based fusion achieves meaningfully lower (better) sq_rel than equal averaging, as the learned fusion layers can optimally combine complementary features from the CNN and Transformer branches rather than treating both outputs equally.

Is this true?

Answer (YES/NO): NO